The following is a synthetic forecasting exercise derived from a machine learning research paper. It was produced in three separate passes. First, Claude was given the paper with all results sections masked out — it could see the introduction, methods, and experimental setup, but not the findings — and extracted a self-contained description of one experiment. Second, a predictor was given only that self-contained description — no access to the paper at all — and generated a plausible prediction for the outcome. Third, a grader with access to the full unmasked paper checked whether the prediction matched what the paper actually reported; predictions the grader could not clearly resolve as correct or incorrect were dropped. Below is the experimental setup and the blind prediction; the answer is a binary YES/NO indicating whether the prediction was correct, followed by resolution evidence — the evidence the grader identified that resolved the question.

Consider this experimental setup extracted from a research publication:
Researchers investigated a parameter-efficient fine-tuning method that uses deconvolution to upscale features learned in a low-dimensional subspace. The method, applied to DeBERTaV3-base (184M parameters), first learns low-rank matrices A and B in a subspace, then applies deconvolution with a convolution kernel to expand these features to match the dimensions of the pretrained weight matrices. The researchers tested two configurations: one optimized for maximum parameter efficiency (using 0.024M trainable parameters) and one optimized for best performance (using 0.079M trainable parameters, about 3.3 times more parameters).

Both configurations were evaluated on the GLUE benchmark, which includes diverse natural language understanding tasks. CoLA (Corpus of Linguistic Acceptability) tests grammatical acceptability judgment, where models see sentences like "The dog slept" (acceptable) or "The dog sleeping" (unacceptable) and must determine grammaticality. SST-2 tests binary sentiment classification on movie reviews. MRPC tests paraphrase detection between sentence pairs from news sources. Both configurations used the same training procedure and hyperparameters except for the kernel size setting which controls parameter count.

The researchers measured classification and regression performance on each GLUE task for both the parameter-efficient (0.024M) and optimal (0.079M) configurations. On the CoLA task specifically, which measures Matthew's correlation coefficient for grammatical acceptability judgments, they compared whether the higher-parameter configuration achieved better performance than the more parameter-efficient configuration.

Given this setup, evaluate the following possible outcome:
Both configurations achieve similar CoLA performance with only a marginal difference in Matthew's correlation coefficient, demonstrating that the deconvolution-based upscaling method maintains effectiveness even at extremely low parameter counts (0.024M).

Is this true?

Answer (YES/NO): YES